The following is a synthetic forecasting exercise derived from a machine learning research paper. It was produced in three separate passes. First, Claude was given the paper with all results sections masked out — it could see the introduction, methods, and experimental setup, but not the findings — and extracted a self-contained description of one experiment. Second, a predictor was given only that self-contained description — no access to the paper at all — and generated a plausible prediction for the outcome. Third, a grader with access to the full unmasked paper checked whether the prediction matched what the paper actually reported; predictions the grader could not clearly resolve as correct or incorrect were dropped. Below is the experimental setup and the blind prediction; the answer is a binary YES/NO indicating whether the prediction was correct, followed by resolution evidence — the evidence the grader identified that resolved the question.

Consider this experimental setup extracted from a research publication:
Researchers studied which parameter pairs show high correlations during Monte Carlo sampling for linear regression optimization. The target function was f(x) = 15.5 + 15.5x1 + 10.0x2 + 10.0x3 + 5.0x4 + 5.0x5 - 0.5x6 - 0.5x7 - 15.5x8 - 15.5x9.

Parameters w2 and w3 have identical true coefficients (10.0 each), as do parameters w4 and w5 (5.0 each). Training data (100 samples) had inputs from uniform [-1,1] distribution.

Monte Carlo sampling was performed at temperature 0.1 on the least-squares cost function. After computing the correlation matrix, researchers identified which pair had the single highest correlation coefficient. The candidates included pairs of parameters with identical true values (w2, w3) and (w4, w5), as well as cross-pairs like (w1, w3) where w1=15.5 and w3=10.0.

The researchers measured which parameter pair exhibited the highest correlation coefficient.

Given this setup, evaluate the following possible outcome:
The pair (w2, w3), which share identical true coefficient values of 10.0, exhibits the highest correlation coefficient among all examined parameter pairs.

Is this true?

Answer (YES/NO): NO